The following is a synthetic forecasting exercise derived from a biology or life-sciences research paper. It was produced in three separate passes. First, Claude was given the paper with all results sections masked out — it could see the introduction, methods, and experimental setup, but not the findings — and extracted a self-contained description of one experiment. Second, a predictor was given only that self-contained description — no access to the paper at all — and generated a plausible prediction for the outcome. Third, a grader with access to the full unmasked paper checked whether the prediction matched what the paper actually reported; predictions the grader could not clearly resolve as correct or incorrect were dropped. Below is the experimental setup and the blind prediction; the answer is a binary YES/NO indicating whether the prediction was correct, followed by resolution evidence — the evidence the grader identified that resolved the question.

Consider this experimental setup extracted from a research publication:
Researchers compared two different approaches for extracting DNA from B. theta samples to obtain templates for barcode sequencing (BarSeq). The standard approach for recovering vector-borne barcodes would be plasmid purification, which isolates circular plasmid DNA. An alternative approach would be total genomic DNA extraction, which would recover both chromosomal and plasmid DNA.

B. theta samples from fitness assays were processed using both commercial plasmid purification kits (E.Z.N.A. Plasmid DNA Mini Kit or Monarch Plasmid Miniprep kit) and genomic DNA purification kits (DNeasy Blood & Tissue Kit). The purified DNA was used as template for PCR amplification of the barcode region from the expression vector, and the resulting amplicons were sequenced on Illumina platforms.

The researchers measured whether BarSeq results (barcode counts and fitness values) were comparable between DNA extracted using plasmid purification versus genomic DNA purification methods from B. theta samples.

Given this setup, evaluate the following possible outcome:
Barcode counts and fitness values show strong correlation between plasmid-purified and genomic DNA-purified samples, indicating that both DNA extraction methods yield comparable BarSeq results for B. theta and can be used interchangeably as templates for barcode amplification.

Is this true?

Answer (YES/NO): YES